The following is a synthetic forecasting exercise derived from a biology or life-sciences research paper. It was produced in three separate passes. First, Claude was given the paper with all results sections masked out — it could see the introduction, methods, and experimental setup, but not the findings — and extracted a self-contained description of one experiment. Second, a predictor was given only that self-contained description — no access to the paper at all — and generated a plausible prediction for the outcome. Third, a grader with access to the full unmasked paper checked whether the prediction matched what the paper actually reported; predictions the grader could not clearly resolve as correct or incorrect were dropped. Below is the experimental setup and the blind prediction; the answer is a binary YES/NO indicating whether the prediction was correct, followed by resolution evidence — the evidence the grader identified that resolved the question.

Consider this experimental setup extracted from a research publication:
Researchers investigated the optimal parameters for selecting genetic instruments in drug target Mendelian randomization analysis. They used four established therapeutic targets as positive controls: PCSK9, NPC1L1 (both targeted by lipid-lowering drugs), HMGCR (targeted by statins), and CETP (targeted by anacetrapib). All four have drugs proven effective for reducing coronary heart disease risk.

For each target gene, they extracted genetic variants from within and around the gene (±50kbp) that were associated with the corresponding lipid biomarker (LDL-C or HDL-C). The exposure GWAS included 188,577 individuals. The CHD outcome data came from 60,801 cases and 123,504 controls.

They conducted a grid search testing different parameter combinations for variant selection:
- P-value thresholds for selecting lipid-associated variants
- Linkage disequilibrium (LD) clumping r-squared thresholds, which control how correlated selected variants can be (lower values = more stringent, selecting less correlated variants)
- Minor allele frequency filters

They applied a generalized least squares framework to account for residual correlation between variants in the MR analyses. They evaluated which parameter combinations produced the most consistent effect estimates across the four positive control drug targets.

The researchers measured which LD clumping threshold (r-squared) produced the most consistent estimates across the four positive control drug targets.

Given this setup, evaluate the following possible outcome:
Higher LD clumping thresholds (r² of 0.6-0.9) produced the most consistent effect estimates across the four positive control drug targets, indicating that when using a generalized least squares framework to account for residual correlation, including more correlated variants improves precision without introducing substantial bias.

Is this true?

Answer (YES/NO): NO